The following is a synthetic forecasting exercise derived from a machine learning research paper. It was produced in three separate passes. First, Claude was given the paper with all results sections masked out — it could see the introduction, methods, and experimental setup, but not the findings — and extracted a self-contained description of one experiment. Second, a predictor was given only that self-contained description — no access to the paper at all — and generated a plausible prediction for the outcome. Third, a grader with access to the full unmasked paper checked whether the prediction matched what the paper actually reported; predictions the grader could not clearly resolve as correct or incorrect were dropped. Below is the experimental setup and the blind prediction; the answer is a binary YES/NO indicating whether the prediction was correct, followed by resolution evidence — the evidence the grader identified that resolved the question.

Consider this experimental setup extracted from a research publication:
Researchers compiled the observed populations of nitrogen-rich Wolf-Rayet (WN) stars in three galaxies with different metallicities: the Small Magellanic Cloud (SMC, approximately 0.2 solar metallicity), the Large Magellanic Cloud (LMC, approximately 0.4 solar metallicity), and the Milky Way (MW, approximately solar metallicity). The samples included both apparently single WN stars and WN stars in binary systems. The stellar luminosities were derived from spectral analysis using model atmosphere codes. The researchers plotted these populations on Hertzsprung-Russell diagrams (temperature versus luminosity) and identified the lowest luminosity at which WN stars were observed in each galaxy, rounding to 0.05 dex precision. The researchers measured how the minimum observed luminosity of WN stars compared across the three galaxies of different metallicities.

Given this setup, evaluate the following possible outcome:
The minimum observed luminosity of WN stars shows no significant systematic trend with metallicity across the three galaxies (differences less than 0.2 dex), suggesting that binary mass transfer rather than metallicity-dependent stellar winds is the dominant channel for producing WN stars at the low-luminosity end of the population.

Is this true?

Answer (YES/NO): NO